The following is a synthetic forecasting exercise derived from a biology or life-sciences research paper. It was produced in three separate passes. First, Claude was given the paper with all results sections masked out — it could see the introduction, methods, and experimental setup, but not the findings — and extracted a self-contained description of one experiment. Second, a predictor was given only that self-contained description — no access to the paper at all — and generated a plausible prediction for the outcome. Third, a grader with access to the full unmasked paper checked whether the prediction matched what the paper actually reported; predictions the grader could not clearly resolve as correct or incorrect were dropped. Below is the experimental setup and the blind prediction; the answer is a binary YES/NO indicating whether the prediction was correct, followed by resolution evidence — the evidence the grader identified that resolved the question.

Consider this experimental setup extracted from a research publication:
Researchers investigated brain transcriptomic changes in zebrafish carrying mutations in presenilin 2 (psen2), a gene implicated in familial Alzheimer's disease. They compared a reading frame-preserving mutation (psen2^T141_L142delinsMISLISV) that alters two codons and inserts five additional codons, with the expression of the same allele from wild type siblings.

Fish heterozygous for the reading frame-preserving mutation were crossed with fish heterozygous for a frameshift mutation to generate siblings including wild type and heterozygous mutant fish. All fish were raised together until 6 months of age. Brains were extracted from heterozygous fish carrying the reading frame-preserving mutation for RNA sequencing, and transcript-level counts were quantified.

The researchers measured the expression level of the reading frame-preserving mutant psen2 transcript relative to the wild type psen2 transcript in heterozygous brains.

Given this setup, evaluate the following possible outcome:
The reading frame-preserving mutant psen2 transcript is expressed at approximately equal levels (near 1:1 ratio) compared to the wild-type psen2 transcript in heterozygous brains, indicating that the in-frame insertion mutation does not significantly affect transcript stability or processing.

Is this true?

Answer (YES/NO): YES